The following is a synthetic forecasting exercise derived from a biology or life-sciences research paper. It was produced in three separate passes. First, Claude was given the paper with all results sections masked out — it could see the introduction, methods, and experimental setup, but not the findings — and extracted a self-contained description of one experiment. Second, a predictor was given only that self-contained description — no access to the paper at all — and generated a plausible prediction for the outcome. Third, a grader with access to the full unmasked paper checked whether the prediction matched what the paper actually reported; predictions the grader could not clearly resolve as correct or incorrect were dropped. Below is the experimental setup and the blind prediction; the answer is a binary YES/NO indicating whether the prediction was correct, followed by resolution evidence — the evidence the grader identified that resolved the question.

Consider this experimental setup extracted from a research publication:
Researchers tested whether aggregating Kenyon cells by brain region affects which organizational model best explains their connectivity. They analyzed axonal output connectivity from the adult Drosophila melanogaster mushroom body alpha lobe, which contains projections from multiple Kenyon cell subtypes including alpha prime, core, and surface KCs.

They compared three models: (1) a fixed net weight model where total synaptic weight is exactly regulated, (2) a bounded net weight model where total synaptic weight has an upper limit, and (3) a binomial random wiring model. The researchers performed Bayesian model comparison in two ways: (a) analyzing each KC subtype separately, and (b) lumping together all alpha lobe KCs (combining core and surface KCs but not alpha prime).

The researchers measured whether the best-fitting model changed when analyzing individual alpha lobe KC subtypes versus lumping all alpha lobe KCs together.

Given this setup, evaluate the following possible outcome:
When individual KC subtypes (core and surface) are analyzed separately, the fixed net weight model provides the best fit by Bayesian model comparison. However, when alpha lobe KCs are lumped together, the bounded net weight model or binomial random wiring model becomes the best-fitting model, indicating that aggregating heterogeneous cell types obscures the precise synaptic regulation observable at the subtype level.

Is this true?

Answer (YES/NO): YES